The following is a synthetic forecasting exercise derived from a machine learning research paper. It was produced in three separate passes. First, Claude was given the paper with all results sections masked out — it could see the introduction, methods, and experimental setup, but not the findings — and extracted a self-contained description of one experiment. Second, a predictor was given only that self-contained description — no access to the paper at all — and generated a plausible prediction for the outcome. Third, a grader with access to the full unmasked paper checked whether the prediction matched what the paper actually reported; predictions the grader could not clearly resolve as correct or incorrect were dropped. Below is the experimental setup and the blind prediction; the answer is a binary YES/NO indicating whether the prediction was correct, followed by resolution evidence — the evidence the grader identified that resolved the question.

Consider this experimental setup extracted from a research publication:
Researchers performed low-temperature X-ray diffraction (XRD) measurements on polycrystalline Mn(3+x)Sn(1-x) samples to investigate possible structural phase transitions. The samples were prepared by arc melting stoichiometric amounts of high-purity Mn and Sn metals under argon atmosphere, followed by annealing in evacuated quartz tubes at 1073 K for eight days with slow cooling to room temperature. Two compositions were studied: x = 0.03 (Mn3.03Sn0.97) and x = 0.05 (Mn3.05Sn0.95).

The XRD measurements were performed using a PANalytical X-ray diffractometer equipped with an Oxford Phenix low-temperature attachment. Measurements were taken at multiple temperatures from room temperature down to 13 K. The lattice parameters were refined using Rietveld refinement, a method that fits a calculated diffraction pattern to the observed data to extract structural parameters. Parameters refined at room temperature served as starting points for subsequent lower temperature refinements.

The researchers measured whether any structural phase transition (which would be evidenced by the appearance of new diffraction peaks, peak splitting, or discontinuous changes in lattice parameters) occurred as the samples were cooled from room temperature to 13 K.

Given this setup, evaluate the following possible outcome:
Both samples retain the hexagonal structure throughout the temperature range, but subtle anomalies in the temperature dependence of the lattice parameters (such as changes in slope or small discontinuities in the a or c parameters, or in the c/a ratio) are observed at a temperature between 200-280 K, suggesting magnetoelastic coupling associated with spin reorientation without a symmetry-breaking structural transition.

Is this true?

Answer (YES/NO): NO